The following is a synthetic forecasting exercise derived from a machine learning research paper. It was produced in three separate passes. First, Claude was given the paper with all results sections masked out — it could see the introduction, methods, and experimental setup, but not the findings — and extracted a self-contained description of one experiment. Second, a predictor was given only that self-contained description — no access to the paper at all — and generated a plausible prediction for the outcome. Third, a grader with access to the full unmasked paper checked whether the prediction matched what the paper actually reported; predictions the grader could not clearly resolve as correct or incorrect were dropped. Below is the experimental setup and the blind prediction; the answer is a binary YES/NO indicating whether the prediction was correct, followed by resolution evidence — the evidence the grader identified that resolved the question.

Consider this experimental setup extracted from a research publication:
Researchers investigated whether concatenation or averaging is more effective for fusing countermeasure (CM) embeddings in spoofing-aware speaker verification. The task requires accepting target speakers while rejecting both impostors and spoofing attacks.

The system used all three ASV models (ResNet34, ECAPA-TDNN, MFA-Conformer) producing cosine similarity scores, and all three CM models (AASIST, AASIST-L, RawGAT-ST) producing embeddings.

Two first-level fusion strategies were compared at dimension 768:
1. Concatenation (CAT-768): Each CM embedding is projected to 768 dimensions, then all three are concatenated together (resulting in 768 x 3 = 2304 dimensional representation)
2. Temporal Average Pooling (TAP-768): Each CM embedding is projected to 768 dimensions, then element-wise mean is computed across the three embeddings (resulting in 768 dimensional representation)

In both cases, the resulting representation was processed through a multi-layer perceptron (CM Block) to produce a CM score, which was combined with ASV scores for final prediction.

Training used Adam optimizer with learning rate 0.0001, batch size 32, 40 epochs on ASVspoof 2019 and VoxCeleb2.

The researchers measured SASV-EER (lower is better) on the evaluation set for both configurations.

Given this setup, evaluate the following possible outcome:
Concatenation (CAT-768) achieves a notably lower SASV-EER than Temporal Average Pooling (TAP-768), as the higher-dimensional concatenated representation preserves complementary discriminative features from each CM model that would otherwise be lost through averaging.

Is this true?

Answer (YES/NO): NO